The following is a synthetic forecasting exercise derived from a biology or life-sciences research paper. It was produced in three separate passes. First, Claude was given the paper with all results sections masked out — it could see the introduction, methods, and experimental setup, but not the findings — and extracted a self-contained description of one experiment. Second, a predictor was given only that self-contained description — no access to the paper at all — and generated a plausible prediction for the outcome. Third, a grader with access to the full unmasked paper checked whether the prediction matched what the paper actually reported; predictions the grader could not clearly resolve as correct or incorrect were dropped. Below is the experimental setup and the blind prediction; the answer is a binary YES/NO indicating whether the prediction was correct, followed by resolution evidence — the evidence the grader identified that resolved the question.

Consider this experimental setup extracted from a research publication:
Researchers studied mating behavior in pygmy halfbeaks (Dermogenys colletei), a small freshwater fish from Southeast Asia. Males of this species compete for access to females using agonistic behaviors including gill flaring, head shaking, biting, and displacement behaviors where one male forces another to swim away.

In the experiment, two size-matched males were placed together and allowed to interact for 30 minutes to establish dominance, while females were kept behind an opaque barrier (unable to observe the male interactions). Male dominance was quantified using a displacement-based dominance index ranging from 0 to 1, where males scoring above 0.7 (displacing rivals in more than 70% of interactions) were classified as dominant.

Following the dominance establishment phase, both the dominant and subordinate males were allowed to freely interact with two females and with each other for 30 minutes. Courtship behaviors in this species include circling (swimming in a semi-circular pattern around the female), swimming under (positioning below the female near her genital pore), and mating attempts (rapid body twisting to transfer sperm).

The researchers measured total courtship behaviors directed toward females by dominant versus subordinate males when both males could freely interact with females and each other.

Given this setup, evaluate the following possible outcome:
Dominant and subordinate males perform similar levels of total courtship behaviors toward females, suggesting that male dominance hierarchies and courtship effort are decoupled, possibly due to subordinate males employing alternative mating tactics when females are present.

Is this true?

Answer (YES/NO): NO